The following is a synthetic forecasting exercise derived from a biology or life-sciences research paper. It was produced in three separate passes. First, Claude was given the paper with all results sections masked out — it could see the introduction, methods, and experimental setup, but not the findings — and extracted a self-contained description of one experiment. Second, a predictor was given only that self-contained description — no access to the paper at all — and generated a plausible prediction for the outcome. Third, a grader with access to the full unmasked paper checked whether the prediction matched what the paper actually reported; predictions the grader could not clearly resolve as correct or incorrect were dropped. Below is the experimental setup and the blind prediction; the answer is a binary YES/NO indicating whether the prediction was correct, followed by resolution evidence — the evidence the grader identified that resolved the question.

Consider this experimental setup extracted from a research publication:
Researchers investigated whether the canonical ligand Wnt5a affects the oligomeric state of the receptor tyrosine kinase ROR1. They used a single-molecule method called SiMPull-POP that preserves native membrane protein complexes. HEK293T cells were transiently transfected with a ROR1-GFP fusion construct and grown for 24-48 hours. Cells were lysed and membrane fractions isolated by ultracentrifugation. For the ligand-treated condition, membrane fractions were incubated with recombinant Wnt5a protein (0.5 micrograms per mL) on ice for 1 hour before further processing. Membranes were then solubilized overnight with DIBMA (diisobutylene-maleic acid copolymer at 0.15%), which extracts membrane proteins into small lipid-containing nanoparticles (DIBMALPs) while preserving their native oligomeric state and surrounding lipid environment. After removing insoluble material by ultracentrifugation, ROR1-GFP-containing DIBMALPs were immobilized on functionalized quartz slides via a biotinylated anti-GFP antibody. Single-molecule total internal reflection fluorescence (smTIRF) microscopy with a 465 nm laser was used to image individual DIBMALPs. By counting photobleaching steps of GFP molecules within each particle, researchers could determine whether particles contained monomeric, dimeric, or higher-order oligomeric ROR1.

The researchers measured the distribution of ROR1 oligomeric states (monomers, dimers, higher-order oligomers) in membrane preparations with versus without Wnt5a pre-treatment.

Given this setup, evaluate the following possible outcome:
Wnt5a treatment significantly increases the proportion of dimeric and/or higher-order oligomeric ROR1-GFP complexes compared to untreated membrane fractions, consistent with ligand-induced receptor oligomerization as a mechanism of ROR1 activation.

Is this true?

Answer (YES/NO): NO